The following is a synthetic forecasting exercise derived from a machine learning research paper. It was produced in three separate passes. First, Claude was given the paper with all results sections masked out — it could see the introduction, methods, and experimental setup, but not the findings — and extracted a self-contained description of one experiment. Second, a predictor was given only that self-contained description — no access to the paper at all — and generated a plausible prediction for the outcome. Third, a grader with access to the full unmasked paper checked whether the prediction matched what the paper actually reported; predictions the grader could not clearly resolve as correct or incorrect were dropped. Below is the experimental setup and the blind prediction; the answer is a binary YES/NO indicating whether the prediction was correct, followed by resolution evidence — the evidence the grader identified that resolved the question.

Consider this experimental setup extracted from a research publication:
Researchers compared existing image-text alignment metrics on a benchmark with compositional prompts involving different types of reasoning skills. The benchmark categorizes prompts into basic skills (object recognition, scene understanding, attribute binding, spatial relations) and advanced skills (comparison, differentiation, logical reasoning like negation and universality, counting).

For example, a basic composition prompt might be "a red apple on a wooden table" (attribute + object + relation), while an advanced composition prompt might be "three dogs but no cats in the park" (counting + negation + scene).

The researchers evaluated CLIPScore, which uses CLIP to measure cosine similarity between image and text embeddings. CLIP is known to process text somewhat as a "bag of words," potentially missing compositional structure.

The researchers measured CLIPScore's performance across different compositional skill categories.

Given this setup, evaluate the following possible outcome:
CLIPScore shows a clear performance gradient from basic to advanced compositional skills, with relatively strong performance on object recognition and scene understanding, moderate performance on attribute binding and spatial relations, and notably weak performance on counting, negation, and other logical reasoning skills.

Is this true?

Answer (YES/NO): NO